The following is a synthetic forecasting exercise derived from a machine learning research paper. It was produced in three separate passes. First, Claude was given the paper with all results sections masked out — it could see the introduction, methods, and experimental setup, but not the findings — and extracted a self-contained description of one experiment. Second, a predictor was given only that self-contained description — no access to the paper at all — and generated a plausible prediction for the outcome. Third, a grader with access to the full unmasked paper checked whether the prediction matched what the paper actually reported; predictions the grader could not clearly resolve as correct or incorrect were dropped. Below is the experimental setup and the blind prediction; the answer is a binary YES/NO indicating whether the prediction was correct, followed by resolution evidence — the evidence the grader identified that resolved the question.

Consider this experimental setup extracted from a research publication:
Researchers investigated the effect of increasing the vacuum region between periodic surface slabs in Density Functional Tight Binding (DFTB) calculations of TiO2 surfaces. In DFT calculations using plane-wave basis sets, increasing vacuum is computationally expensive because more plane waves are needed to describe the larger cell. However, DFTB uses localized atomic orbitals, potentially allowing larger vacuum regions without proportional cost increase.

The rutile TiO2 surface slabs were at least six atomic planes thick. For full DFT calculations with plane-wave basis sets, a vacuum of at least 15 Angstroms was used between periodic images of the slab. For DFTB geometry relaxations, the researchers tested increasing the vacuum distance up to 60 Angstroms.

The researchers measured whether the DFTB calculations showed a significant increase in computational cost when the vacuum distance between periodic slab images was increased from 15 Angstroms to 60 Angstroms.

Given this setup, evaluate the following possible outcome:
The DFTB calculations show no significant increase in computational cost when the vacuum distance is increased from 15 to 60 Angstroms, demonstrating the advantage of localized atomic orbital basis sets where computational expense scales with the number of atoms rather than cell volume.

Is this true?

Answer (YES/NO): YES